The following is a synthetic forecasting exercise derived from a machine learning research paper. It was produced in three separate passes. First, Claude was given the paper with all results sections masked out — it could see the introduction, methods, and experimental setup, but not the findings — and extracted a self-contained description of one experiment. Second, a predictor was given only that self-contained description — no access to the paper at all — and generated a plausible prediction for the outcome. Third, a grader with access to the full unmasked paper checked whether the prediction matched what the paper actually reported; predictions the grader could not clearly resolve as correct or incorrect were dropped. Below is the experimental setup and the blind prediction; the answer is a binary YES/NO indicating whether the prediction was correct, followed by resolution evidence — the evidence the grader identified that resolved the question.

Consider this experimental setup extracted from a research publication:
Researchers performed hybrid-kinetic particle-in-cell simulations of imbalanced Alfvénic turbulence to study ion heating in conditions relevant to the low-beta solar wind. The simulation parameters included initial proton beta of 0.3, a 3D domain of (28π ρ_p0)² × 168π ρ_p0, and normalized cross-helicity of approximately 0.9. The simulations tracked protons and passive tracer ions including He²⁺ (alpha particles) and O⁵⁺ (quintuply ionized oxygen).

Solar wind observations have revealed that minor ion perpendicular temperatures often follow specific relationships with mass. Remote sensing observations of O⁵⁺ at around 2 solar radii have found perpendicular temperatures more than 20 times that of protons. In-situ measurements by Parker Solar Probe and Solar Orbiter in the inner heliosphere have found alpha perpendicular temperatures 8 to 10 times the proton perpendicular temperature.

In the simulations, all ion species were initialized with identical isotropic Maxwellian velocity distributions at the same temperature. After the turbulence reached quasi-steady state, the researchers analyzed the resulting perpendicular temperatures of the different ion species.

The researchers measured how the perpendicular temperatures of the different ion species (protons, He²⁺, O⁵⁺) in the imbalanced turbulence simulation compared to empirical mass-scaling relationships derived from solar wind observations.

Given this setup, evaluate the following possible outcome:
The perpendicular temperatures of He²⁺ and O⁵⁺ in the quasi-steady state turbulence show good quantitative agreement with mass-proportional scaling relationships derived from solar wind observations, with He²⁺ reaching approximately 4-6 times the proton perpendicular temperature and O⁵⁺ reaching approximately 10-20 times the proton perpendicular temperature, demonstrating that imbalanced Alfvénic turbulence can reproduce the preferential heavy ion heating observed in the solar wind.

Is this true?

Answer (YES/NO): YES